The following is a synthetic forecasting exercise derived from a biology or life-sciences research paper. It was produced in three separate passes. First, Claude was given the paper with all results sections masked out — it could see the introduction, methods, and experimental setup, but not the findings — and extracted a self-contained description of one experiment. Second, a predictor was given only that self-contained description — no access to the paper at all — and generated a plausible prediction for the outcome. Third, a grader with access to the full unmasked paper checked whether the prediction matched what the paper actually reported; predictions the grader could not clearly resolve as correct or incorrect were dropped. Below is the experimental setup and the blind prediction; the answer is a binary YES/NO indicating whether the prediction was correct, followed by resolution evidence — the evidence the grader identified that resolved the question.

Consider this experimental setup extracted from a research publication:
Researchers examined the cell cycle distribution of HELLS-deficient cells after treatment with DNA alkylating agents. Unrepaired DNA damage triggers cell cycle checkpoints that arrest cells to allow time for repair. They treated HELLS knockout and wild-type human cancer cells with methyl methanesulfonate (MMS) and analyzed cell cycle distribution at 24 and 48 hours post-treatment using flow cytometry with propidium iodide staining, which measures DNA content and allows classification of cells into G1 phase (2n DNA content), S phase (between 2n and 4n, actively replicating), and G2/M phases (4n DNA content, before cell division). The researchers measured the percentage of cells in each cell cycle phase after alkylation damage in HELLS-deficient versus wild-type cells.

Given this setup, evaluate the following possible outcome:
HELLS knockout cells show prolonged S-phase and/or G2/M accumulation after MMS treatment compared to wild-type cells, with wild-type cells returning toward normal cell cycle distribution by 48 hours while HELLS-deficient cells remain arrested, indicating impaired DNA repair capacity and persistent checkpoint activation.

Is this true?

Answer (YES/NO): YES